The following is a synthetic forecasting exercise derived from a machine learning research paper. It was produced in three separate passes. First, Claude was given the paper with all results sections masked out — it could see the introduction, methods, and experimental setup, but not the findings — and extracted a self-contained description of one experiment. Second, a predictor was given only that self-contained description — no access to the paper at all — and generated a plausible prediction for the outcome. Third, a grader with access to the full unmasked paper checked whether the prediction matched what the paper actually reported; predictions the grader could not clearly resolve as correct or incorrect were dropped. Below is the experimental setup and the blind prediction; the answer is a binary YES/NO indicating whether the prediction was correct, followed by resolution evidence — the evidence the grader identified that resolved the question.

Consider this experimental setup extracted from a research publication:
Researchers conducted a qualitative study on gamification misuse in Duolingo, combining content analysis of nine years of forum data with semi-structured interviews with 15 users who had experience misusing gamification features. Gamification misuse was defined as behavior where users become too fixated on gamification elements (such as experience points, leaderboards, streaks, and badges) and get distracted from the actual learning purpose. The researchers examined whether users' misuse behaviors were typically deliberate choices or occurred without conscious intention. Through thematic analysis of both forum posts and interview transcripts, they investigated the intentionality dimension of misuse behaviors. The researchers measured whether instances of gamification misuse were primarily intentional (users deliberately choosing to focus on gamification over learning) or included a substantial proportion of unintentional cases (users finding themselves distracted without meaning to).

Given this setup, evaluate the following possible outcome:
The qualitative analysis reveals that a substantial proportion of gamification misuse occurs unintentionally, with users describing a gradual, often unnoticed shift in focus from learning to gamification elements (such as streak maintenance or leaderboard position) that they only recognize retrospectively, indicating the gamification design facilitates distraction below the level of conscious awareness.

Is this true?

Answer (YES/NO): NO